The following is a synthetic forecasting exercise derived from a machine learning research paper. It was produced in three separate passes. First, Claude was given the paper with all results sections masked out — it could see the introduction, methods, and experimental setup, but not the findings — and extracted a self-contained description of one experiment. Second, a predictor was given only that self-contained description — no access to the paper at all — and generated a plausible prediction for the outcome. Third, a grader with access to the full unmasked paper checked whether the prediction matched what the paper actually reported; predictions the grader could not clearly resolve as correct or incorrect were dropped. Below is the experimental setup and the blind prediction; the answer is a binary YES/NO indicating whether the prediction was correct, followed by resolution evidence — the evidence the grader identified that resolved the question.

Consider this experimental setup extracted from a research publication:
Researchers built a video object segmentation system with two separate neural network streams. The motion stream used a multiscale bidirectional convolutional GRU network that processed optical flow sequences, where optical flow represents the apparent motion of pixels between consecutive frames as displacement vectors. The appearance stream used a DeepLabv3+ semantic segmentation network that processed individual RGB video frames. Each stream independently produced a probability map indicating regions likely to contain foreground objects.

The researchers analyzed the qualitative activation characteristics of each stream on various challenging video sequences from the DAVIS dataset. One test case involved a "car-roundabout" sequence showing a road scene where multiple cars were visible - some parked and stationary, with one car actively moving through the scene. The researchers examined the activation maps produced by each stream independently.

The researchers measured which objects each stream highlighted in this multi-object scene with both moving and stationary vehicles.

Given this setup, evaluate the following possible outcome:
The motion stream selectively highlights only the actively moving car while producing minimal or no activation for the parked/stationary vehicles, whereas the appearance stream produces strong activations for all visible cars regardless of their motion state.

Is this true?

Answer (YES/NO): YES